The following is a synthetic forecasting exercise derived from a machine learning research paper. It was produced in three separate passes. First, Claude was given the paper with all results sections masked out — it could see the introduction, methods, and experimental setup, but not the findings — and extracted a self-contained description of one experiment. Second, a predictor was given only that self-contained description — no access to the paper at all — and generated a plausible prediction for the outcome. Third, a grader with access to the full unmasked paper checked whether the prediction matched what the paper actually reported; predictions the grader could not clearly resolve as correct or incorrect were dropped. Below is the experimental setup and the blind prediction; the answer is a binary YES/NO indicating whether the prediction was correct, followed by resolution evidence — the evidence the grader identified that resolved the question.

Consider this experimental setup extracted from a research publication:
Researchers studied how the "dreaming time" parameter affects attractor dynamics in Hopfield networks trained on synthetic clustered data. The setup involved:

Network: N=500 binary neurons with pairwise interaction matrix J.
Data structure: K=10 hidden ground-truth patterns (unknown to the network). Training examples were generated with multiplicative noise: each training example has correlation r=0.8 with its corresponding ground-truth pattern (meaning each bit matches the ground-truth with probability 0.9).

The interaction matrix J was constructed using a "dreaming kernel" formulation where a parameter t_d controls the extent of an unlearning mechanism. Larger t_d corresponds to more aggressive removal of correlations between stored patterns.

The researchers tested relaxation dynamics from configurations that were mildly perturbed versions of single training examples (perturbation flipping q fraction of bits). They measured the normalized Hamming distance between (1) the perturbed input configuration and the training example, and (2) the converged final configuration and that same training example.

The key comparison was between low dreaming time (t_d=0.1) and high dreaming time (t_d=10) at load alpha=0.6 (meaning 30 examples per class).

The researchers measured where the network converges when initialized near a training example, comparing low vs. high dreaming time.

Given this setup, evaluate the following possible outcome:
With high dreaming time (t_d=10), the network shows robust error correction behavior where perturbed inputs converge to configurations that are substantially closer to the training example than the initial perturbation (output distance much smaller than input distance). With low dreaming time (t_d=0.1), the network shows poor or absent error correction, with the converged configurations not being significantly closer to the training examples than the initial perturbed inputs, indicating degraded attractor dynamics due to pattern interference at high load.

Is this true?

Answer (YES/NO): NO